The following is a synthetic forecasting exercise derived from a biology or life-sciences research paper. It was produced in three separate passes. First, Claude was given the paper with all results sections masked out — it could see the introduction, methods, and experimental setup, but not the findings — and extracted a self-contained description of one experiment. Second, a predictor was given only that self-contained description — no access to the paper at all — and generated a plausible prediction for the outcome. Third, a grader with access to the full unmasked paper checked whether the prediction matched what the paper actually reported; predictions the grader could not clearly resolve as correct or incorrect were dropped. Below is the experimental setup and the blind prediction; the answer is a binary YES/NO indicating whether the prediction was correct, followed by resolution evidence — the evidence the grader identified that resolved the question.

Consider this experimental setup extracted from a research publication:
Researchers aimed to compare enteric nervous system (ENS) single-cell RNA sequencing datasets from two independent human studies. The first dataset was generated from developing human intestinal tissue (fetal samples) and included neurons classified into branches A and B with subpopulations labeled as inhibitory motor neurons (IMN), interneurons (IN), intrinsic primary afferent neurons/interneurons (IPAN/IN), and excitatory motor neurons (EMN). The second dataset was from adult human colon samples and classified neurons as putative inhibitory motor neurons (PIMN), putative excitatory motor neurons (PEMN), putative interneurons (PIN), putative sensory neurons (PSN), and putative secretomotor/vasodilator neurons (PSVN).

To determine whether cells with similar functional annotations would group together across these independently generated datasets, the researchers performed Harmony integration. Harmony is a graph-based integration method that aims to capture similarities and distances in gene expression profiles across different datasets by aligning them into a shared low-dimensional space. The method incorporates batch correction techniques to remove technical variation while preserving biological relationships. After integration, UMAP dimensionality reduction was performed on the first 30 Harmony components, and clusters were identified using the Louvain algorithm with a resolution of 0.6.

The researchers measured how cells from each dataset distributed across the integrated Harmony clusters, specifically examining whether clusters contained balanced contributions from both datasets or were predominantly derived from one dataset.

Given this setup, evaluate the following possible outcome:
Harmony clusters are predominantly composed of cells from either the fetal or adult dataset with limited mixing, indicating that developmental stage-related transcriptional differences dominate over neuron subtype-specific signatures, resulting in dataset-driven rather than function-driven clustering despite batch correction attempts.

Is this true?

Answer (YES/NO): YES